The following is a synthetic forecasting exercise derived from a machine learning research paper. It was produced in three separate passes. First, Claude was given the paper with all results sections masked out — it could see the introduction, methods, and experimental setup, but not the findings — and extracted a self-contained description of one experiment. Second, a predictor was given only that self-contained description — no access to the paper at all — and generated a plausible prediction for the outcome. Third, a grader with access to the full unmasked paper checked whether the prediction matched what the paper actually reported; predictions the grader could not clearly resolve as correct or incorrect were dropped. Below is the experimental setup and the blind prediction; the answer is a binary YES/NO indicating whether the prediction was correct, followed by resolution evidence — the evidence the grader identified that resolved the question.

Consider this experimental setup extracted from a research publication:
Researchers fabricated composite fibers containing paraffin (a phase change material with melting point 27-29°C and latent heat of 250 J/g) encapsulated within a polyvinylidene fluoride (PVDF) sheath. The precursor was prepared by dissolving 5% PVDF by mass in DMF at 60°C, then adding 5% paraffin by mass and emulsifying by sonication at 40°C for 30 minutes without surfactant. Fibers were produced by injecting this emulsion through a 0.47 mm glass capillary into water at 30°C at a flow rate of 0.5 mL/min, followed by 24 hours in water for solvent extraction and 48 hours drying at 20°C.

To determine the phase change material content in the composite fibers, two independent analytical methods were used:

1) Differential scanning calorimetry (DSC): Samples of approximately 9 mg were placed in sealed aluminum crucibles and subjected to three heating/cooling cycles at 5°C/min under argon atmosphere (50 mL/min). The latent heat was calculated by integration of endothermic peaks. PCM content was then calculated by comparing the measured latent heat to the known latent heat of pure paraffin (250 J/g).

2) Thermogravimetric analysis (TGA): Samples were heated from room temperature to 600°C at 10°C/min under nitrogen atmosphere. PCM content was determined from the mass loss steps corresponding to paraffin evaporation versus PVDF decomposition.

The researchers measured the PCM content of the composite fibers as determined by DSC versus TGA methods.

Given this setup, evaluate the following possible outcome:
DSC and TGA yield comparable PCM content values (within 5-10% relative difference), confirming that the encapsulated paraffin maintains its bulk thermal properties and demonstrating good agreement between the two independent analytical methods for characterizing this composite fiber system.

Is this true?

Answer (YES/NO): NO